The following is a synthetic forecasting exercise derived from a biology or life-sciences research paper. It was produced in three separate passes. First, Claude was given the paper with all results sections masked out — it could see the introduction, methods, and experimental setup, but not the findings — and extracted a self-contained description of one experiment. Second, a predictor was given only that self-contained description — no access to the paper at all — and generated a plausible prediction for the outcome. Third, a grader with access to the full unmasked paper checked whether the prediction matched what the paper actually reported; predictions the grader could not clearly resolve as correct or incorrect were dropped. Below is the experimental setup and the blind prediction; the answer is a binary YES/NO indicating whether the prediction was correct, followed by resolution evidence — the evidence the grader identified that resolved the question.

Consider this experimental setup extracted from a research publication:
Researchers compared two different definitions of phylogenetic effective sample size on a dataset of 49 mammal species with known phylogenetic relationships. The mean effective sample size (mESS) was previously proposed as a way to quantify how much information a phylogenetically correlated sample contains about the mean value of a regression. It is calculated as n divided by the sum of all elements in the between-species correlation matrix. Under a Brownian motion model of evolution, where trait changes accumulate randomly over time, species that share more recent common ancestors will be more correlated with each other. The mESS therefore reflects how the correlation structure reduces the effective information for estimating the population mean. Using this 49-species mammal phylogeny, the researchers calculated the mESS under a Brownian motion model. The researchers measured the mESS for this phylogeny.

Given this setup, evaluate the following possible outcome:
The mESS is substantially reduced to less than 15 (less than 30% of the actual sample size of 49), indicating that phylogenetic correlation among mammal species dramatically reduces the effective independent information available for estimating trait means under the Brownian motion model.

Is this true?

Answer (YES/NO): YES